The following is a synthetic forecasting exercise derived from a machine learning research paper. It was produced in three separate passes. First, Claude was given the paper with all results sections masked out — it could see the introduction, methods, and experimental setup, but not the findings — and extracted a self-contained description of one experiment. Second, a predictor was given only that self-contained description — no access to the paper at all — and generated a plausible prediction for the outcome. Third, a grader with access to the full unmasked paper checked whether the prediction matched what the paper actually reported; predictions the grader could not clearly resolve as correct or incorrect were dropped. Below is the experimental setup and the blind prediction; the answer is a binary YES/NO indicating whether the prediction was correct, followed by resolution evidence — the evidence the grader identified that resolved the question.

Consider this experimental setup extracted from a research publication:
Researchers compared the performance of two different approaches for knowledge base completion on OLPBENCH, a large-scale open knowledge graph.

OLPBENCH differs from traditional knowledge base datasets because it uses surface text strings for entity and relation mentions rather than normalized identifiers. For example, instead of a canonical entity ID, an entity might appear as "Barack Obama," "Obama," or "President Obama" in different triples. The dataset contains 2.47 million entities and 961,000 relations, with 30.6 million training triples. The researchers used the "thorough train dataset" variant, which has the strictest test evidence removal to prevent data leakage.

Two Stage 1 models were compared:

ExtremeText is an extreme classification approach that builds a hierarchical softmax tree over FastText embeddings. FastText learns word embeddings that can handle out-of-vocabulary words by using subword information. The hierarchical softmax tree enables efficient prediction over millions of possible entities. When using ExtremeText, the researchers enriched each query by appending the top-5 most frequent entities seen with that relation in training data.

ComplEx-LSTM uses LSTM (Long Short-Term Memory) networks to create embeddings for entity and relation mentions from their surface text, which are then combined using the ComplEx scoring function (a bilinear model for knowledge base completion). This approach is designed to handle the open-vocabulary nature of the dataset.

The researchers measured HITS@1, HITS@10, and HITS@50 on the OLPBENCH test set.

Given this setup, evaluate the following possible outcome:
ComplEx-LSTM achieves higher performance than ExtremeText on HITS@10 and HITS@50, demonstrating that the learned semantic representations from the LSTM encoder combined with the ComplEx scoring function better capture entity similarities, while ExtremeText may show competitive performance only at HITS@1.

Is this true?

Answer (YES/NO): NO